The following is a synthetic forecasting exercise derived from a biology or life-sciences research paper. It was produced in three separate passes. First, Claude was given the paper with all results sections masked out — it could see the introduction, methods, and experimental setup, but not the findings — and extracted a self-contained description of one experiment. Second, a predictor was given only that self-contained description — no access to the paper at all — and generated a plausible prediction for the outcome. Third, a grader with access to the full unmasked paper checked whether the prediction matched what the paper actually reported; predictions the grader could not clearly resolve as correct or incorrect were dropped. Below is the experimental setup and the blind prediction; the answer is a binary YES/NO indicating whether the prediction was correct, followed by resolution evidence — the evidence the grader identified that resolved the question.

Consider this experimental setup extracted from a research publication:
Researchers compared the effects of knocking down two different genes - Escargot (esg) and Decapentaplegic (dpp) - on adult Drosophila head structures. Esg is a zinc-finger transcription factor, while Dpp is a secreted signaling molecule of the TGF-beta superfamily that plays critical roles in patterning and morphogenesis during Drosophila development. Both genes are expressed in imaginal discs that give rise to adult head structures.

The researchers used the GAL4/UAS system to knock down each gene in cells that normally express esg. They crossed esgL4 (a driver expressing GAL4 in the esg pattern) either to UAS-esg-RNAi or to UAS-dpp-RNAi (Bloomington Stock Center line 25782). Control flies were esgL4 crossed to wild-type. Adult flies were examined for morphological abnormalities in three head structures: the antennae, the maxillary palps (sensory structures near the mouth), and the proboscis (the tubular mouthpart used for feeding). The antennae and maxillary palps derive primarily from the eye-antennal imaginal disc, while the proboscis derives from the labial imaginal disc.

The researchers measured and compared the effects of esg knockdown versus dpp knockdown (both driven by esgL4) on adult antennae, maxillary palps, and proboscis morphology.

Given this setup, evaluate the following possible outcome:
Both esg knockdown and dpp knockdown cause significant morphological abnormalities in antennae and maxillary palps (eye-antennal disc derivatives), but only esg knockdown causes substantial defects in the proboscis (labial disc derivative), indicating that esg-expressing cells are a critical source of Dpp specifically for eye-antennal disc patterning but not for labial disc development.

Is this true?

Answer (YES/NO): NO